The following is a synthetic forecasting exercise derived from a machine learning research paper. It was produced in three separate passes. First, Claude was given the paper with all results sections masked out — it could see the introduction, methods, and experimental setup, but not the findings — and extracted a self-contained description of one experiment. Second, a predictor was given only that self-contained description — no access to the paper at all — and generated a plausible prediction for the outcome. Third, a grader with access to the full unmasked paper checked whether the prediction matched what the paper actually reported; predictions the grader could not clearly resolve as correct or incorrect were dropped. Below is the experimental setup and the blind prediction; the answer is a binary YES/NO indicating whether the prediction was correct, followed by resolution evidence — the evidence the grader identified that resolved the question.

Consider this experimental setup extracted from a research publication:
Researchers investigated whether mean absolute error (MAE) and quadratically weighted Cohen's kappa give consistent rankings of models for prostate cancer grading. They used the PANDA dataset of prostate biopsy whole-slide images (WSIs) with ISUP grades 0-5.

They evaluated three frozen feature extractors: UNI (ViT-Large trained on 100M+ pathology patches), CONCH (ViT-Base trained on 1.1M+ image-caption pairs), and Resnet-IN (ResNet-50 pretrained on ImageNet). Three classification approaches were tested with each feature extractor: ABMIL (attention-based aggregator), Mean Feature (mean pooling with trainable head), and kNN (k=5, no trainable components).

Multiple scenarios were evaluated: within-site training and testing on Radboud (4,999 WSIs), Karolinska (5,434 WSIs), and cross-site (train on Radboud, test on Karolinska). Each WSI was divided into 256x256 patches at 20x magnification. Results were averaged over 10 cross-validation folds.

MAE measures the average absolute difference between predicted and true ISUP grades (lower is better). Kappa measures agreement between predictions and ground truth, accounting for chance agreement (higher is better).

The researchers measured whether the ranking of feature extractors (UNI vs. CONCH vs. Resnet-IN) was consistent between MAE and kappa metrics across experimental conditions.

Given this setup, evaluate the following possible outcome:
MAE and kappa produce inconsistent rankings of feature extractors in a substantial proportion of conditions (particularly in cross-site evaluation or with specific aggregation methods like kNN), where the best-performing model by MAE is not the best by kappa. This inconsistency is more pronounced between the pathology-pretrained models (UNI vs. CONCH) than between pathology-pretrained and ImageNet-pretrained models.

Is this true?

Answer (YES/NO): NO